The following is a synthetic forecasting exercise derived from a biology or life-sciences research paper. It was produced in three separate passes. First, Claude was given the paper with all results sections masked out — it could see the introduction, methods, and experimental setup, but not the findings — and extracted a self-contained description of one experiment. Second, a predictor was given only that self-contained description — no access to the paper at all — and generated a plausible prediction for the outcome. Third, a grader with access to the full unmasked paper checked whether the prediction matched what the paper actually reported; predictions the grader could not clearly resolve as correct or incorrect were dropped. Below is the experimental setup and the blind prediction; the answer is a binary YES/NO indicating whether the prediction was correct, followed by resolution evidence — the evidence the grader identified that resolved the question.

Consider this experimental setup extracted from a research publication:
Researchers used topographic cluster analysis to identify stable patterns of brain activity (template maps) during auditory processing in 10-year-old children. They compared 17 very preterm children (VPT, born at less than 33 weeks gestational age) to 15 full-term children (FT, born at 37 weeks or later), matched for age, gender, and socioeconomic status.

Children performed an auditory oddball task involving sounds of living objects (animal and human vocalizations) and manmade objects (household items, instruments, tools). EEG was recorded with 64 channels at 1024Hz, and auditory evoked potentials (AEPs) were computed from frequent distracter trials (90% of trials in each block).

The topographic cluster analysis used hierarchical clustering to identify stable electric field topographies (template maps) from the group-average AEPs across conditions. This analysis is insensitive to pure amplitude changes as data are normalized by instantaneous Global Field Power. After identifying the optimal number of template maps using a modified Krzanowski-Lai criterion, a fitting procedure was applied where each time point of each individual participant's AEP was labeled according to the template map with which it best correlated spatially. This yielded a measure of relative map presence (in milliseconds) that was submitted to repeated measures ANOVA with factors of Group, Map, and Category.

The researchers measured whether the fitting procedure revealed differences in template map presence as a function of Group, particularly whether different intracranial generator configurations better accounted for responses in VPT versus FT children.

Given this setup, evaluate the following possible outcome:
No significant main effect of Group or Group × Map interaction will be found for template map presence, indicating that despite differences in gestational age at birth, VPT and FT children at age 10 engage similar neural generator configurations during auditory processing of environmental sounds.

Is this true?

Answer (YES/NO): NO